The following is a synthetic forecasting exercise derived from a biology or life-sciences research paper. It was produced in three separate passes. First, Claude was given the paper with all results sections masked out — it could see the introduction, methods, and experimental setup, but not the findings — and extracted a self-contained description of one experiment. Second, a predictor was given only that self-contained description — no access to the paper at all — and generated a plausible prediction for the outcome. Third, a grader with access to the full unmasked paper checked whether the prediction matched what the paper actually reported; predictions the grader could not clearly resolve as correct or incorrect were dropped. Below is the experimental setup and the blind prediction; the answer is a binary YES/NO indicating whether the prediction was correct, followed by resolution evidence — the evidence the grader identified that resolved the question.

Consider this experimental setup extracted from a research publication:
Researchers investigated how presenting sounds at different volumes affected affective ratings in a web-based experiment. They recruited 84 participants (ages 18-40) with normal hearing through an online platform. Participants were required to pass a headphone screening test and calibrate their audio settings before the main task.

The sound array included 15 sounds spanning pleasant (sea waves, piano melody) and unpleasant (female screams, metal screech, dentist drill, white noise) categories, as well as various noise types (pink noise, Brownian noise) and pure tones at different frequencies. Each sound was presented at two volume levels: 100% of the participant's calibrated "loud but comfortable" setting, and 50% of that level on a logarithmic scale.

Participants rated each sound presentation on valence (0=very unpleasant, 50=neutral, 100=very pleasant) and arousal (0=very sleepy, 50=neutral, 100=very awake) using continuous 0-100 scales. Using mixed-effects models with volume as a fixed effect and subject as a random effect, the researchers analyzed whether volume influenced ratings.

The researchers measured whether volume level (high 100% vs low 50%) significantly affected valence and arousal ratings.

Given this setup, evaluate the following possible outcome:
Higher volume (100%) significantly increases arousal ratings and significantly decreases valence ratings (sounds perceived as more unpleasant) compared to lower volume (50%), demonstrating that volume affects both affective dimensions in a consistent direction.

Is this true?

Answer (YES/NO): YES